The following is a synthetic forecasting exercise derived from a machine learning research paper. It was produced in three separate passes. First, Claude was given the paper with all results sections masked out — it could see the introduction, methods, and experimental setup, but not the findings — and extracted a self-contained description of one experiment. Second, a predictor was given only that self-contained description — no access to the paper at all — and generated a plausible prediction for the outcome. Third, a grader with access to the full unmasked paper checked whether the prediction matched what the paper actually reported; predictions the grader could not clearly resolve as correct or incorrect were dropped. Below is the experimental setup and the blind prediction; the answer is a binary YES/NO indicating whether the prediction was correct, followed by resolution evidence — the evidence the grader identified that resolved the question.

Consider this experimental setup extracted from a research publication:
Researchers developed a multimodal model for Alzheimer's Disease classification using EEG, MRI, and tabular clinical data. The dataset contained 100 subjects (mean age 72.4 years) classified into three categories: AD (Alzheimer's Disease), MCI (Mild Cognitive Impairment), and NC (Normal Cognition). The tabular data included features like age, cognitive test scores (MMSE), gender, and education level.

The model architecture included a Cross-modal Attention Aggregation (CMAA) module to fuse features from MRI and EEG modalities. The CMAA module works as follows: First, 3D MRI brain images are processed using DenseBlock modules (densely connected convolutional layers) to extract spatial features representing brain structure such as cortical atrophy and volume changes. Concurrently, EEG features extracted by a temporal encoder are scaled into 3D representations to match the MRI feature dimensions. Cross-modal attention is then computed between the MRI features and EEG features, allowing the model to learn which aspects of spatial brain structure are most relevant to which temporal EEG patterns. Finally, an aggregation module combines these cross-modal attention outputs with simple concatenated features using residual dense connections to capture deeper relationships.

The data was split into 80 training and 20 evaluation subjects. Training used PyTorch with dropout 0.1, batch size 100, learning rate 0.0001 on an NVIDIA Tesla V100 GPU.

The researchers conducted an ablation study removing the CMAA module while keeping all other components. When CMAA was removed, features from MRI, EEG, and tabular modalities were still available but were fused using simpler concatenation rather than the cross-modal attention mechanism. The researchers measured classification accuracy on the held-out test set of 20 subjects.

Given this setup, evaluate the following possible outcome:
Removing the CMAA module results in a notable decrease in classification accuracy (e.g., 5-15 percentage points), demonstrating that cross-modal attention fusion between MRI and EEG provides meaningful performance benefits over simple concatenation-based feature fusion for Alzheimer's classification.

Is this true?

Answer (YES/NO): YES